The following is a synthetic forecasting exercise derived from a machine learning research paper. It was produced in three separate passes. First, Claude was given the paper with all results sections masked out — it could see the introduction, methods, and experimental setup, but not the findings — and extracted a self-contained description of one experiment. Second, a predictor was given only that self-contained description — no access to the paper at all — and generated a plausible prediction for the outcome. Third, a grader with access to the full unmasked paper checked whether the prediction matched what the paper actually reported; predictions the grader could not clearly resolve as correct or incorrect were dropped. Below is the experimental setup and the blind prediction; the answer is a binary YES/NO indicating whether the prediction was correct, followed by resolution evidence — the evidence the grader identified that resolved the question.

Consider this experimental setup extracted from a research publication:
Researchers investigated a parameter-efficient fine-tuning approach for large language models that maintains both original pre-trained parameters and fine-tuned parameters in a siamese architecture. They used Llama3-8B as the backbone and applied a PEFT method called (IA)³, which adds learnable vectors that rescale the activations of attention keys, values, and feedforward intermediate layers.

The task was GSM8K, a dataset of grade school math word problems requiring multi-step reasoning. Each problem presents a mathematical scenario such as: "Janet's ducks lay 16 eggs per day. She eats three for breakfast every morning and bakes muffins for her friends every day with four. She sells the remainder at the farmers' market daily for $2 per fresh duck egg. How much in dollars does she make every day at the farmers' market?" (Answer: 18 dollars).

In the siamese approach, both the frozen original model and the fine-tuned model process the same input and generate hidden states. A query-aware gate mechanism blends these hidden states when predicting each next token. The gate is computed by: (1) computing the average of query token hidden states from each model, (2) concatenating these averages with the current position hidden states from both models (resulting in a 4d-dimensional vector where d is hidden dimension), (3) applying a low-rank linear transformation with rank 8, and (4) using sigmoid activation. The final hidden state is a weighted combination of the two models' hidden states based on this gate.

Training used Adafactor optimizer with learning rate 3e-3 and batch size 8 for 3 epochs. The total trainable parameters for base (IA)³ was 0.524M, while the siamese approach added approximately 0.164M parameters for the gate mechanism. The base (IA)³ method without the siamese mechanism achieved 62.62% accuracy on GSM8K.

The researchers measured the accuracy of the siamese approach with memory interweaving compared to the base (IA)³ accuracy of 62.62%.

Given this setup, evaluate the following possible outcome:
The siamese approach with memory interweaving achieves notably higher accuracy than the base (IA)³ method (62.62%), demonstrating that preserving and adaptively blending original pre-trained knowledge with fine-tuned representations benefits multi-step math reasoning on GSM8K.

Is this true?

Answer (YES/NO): NO